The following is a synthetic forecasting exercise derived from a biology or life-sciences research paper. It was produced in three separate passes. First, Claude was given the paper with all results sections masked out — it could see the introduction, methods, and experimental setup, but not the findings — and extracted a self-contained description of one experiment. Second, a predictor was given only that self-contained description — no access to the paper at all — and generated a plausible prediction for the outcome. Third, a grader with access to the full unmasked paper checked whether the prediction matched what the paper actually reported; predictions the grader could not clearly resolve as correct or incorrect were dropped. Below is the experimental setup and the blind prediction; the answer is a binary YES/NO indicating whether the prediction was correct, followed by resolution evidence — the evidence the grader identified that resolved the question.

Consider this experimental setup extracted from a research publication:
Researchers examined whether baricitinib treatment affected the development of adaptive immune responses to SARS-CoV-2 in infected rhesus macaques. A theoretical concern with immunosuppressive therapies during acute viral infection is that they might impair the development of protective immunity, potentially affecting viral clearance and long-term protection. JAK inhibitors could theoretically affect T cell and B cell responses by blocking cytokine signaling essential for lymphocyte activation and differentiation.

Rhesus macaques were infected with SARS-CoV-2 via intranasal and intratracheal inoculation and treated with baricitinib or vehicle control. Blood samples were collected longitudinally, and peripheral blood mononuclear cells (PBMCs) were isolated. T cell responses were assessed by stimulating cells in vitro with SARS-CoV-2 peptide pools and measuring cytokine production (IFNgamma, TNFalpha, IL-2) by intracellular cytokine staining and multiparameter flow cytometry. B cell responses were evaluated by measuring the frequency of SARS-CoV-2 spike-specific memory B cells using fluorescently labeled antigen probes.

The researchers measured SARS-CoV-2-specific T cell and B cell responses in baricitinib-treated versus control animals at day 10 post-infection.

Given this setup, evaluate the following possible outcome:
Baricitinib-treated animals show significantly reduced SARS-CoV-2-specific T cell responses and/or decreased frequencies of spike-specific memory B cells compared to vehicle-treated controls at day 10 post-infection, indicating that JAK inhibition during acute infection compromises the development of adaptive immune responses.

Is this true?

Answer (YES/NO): NO